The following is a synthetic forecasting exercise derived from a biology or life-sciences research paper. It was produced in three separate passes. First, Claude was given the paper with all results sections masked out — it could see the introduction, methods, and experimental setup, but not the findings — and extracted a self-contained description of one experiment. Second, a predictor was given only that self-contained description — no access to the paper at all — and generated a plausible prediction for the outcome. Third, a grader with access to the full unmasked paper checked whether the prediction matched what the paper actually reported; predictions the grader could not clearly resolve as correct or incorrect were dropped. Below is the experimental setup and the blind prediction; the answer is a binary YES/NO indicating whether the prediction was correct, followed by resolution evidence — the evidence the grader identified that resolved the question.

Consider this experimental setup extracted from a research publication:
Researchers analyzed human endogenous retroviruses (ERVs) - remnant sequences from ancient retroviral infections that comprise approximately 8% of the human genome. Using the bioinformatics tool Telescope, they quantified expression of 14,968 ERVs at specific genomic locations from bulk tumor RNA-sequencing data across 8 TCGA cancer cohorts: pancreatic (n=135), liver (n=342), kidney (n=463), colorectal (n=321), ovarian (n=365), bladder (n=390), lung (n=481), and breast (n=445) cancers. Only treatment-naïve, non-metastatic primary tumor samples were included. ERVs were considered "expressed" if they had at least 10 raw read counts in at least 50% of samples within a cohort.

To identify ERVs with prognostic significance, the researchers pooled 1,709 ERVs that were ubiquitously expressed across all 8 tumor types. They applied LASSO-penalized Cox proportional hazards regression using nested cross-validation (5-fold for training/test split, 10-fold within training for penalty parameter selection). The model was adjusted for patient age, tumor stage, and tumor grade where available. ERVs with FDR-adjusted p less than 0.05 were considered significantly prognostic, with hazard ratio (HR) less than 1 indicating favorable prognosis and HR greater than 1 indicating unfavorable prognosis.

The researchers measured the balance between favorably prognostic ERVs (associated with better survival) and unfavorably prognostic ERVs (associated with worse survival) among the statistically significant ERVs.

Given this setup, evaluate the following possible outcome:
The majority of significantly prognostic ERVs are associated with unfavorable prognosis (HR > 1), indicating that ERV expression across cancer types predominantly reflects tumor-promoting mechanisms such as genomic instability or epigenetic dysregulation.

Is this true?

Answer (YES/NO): NO